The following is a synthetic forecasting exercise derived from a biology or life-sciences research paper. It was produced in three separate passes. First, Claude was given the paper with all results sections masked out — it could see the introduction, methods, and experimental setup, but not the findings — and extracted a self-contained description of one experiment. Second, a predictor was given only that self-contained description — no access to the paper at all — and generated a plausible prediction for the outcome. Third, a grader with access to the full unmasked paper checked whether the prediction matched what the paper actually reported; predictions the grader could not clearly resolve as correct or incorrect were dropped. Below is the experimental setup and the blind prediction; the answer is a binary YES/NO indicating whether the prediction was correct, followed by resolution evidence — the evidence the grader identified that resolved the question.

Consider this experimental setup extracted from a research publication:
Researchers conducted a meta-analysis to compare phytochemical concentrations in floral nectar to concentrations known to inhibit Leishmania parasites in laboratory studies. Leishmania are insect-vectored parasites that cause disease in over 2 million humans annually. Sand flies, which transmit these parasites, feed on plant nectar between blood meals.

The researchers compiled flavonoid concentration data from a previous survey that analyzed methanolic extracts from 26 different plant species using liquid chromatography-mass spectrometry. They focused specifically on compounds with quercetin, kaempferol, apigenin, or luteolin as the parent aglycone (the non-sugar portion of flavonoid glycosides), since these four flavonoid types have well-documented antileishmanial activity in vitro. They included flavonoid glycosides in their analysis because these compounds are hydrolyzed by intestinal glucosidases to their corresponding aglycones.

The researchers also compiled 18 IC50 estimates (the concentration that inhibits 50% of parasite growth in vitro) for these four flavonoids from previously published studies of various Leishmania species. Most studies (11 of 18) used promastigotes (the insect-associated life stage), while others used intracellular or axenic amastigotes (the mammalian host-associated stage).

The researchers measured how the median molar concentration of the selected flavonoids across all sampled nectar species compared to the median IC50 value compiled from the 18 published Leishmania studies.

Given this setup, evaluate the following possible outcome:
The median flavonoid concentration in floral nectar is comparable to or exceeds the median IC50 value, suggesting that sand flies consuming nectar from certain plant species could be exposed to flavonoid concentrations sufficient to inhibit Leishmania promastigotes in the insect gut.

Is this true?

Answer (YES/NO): YES